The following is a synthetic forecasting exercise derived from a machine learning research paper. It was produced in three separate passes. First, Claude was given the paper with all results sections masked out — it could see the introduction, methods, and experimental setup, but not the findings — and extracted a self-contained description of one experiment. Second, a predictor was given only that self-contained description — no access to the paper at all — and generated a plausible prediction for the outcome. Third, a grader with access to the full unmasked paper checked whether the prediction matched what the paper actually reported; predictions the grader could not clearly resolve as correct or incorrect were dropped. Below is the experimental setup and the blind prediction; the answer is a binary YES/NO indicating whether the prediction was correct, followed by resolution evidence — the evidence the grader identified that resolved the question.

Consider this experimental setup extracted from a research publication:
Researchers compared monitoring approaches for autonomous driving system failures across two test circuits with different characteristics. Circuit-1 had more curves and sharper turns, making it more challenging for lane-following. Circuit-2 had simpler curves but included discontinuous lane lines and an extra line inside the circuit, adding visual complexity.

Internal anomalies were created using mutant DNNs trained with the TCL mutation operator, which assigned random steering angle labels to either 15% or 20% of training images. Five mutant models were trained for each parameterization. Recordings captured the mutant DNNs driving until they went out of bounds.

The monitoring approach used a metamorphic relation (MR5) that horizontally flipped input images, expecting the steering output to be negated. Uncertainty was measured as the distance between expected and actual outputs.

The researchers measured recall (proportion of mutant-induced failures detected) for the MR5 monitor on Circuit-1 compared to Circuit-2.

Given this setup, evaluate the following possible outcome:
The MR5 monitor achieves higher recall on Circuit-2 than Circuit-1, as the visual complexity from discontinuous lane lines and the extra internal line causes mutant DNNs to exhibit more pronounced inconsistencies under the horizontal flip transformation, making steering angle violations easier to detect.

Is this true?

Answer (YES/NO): NO